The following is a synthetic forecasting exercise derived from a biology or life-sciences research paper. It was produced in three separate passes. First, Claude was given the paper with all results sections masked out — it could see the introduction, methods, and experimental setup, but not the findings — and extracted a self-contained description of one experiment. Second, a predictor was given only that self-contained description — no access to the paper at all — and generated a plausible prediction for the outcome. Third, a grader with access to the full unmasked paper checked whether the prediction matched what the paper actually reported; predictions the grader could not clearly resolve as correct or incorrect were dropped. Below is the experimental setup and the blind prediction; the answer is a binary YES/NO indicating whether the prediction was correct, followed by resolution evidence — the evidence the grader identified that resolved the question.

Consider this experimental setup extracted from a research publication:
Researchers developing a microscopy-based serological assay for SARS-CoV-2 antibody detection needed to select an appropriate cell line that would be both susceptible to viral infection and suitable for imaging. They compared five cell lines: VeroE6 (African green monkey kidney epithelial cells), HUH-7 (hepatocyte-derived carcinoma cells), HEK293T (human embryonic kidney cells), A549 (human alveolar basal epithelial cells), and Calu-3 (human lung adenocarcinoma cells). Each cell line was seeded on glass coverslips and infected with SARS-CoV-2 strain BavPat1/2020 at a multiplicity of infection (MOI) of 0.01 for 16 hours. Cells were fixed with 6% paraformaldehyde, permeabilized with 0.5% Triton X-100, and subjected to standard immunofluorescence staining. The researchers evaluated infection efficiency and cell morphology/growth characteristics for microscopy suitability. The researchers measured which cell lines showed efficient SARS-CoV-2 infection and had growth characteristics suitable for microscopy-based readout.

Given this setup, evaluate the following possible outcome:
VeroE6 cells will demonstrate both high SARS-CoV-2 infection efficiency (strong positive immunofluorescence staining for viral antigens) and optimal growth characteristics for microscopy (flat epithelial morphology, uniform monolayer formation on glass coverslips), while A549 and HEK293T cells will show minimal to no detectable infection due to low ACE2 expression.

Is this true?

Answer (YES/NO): NO